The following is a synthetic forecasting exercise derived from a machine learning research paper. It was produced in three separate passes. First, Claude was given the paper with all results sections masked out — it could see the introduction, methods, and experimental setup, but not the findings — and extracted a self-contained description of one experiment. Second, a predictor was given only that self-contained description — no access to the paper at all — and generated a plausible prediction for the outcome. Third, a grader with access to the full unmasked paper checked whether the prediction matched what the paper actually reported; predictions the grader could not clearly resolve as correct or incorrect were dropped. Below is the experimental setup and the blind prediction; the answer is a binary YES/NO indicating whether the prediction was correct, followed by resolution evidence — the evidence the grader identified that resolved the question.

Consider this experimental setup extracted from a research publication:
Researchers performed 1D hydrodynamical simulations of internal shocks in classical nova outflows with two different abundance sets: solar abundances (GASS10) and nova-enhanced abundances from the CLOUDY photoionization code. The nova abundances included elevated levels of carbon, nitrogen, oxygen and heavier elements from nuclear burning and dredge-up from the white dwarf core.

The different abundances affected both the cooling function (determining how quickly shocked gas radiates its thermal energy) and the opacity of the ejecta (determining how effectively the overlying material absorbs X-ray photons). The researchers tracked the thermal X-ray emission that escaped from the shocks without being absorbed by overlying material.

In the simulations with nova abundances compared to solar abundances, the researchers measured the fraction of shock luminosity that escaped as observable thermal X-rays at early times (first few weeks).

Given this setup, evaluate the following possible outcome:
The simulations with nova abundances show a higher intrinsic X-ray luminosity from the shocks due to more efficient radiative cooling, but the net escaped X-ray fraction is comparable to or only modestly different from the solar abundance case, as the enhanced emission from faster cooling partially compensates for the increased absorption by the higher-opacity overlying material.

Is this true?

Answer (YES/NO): NO